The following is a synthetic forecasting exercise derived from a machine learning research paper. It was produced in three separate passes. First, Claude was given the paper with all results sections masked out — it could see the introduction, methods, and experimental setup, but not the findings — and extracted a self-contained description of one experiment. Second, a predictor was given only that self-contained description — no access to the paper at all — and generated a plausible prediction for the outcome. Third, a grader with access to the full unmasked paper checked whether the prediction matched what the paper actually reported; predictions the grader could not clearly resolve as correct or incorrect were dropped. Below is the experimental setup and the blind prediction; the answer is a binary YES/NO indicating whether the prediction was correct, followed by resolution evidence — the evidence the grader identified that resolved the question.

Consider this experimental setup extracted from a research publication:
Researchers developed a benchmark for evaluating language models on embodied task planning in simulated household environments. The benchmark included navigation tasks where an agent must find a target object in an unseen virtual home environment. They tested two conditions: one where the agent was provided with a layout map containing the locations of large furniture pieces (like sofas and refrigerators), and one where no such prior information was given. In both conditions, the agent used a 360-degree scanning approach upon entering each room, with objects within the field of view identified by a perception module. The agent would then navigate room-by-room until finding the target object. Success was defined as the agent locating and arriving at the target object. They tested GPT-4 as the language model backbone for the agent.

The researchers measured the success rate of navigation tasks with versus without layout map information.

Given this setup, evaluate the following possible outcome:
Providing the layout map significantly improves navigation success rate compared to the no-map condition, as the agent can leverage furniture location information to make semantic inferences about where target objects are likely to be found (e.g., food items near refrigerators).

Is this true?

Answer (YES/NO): YES